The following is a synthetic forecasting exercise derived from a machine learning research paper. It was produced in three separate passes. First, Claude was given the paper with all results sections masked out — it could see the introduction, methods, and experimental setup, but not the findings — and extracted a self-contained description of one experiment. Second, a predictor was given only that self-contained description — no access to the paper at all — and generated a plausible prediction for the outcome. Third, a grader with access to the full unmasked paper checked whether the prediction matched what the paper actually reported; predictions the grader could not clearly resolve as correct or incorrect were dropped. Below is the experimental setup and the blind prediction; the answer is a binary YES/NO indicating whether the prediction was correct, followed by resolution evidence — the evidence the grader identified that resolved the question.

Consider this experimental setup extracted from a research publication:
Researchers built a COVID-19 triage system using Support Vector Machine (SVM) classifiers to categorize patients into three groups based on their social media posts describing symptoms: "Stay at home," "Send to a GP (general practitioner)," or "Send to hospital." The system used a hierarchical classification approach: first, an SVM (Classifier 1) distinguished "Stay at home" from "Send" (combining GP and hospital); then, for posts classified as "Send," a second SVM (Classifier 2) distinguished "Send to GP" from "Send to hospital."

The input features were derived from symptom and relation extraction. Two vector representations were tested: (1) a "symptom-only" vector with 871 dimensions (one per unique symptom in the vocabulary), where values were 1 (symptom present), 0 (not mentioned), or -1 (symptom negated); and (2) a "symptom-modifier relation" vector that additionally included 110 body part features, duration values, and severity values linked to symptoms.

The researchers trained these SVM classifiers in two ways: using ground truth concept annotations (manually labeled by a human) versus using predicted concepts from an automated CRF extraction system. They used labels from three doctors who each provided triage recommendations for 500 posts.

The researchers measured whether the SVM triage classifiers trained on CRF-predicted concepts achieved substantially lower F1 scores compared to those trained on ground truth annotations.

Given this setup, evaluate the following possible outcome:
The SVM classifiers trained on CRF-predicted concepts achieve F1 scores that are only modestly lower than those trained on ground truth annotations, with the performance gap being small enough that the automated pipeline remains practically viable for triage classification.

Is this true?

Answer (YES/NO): YES